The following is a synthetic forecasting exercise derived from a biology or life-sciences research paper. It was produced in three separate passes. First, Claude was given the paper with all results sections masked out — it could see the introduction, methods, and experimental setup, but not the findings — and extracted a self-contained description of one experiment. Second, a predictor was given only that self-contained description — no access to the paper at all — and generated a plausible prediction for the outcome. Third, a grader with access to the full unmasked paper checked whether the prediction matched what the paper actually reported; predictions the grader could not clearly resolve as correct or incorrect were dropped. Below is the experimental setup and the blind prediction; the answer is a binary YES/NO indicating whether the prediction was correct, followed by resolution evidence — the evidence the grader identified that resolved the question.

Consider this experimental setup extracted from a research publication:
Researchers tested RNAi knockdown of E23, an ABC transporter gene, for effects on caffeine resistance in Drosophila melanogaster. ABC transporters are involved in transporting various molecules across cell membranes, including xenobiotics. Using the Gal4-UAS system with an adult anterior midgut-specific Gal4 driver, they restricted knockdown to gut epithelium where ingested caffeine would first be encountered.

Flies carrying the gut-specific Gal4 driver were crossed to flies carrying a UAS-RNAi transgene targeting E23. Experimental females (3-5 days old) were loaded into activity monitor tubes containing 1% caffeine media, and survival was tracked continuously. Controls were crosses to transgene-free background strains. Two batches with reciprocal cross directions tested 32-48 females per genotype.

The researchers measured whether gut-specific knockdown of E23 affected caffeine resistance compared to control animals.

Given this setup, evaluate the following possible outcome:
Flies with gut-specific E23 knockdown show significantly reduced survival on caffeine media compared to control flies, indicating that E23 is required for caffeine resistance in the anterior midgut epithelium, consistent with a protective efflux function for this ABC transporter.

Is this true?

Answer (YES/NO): YES